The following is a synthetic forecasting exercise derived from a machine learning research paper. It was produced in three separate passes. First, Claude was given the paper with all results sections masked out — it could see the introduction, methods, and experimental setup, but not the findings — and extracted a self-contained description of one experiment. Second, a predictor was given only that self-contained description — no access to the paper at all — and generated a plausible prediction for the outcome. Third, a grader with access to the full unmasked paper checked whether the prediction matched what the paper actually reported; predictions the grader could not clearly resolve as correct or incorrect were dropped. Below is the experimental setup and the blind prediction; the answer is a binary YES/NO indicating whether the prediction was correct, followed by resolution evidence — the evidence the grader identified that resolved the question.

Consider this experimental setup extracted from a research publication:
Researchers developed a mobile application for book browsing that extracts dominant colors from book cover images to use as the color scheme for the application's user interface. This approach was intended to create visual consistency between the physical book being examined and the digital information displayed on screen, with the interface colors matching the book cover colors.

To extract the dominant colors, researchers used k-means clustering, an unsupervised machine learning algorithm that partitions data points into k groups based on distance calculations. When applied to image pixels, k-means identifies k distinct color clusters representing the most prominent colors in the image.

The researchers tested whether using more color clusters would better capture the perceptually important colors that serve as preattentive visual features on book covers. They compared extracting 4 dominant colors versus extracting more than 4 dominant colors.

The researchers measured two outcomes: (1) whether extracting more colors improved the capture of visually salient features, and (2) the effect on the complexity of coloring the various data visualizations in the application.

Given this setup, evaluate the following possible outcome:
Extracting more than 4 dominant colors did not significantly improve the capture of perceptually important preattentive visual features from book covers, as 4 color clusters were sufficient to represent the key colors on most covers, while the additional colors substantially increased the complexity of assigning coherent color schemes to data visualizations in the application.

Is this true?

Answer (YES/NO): NO